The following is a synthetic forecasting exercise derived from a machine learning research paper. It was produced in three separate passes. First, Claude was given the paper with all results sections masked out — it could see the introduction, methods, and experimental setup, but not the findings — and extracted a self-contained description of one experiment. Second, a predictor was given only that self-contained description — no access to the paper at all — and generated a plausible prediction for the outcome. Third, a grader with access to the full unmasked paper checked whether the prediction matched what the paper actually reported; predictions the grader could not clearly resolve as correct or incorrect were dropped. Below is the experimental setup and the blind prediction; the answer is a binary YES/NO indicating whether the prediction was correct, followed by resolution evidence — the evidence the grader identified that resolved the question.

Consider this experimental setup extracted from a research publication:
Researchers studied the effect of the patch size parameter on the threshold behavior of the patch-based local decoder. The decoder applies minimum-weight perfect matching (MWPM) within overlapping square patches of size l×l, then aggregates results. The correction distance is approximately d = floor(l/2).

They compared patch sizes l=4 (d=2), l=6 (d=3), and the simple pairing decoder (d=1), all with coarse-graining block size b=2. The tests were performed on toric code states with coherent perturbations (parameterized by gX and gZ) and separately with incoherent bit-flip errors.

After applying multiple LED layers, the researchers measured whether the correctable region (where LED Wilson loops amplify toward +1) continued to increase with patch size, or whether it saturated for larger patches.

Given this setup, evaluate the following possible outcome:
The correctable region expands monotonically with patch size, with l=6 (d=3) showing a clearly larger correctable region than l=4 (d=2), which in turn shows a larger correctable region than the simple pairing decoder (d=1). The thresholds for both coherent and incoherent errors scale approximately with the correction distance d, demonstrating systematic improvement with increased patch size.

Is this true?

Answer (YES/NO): NO